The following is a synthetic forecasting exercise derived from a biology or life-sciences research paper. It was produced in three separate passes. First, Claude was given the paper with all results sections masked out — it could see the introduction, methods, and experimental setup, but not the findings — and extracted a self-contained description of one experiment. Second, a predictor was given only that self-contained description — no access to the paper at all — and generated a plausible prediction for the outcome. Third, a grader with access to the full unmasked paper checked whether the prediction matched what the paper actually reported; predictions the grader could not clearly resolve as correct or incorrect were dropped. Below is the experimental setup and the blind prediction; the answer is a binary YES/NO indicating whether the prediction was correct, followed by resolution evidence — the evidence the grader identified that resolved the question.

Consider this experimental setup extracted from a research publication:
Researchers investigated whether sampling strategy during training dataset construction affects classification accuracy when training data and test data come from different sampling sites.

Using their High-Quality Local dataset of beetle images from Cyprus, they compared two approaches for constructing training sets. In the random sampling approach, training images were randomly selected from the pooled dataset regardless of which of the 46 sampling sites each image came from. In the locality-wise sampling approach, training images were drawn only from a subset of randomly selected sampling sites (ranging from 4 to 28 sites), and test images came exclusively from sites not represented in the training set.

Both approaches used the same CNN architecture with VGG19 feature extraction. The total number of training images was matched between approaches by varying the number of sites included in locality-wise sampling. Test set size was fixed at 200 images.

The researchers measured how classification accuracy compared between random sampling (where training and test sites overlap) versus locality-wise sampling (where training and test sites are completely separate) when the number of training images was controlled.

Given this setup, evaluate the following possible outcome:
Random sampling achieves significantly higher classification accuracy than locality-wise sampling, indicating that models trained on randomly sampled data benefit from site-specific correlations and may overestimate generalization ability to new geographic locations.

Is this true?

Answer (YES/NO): NO